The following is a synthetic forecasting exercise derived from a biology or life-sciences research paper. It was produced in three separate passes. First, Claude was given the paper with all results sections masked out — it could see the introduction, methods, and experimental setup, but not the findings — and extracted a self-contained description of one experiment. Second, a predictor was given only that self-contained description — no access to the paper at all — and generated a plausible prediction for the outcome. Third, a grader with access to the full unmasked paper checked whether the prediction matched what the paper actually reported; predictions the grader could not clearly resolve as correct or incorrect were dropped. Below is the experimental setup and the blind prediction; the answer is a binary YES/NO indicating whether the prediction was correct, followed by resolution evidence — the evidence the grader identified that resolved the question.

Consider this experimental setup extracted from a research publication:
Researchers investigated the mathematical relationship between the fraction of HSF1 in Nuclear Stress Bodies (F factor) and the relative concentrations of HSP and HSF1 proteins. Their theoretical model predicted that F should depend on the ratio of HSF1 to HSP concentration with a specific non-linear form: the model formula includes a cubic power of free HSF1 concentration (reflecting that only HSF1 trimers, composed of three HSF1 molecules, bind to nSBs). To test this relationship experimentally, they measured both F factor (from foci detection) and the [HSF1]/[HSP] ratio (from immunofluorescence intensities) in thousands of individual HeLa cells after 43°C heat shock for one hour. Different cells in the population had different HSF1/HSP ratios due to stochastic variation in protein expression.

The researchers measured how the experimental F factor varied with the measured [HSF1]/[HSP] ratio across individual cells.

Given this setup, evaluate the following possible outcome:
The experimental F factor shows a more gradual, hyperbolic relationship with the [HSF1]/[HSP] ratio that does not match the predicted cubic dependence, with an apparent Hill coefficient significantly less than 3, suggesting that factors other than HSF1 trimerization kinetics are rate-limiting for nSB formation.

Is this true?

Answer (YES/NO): NO